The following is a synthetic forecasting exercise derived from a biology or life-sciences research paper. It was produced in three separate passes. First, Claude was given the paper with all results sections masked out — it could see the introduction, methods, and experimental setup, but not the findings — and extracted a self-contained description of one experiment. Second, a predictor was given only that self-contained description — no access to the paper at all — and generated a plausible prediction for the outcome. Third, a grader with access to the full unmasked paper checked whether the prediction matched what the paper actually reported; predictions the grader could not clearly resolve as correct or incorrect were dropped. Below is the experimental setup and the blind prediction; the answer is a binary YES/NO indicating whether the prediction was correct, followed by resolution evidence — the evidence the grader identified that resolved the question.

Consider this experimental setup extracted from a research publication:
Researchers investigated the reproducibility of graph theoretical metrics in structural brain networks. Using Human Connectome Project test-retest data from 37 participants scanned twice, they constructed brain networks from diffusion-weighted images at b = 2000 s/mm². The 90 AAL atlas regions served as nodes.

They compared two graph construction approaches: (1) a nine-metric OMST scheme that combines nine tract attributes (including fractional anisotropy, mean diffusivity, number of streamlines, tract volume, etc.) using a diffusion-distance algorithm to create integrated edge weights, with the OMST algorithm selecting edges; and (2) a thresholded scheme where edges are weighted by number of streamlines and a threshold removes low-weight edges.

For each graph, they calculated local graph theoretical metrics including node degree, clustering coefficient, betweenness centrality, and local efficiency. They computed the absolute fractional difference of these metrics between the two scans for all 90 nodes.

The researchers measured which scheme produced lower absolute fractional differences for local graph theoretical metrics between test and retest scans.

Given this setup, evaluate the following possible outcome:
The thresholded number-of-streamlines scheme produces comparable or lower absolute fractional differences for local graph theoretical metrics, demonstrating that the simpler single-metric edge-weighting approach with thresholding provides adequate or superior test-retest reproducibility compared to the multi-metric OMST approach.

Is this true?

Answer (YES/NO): NO